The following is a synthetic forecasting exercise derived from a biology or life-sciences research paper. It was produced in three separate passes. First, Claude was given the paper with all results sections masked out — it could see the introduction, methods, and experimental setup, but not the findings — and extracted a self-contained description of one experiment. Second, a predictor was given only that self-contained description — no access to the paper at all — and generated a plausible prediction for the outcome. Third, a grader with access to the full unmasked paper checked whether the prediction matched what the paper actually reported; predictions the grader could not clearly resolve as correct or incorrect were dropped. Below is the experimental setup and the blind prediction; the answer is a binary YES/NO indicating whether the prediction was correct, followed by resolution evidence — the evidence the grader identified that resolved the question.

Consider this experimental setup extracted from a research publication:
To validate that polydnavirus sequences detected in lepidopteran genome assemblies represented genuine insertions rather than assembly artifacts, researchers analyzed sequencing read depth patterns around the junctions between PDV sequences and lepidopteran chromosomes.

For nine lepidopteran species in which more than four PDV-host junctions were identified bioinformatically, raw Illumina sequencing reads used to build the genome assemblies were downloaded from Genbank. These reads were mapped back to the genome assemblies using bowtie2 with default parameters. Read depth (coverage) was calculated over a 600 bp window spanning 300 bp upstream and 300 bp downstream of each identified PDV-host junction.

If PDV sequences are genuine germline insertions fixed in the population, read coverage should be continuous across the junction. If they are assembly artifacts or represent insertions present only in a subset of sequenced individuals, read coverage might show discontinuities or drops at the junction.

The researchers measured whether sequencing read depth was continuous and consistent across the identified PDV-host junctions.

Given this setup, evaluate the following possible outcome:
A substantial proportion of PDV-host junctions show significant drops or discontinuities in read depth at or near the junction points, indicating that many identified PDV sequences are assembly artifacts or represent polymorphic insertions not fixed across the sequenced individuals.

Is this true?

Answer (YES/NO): NO